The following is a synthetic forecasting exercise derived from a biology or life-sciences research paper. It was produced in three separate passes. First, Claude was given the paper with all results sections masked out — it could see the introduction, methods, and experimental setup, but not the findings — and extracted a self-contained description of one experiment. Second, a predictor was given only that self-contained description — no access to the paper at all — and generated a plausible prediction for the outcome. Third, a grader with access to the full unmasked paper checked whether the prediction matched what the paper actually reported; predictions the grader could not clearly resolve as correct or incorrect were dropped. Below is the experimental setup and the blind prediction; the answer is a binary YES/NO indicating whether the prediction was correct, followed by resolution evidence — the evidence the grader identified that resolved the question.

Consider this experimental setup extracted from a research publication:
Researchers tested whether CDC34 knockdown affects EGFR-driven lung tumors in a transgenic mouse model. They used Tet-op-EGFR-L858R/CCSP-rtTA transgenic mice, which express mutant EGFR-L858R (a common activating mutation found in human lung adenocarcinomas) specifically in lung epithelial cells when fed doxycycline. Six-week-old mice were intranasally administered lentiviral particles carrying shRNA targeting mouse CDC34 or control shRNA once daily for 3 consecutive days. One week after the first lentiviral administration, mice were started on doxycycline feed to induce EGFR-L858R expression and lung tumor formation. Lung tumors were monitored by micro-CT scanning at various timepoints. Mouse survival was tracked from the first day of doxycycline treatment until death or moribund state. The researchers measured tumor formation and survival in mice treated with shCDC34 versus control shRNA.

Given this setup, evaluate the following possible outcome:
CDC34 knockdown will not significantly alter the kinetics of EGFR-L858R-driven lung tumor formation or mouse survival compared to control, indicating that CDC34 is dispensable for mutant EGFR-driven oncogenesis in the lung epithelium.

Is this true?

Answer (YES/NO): NO